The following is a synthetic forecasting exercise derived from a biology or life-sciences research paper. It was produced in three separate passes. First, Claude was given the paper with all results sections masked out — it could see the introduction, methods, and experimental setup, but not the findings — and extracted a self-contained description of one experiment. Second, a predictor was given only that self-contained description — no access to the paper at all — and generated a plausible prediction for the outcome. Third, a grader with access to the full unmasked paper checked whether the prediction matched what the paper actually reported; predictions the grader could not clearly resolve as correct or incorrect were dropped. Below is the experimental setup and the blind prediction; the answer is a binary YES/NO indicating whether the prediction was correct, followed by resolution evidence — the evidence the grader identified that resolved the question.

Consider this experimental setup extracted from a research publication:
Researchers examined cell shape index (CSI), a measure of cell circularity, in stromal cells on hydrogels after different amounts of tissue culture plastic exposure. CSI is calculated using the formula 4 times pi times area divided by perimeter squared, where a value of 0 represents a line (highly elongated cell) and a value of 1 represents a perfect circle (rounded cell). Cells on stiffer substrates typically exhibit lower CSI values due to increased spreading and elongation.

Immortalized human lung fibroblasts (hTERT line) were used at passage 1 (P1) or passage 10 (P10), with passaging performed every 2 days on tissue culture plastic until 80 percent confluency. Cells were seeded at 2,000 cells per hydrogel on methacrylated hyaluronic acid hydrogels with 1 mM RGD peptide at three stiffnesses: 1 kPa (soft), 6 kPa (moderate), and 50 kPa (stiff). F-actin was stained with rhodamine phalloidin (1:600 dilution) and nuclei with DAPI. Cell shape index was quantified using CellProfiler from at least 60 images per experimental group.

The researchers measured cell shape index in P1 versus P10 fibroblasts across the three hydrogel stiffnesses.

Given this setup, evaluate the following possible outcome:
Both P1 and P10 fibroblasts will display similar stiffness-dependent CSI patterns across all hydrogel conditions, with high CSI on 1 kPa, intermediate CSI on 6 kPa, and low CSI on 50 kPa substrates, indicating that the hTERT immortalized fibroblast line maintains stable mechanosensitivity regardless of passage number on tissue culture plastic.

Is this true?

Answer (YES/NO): NO